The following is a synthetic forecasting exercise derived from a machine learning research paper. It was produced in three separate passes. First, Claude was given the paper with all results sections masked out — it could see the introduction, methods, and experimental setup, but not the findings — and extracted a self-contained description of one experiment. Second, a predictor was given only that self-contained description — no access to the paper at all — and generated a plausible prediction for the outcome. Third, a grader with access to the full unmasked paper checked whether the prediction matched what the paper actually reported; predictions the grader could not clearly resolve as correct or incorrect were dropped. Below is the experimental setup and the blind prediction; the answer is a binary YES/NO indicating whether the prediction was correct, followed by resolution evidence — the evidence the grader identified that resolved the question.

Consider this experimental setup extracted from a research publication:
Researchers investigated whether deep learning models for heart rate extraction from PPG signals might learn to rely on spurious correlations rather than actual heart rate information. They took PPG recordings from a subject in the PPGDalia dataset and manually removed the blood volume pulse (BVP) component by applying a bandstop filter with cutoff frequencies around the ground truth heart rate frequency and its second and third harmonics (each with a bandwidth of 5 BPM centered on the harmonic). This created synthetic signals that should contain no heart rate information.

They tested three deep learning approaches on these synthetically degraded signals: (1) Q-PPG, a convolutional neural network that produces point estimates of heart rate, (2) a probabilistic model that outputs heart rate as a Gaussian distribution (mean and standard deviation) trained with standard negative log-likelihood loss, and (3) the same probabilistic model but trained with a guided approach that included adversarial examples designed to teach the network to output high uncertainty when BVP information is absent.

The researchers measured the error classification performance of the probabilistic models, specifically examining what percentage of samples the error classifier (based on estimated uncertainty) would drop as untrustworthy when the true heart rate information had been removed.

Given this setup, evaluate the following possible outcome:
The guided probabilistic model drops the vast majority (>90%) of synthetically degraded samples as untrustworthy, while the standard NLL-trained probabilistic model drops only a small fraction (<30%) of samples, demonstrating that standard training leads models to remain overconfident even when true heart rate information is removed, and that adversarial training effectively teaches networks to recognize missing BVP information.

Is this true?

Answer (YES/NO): YES